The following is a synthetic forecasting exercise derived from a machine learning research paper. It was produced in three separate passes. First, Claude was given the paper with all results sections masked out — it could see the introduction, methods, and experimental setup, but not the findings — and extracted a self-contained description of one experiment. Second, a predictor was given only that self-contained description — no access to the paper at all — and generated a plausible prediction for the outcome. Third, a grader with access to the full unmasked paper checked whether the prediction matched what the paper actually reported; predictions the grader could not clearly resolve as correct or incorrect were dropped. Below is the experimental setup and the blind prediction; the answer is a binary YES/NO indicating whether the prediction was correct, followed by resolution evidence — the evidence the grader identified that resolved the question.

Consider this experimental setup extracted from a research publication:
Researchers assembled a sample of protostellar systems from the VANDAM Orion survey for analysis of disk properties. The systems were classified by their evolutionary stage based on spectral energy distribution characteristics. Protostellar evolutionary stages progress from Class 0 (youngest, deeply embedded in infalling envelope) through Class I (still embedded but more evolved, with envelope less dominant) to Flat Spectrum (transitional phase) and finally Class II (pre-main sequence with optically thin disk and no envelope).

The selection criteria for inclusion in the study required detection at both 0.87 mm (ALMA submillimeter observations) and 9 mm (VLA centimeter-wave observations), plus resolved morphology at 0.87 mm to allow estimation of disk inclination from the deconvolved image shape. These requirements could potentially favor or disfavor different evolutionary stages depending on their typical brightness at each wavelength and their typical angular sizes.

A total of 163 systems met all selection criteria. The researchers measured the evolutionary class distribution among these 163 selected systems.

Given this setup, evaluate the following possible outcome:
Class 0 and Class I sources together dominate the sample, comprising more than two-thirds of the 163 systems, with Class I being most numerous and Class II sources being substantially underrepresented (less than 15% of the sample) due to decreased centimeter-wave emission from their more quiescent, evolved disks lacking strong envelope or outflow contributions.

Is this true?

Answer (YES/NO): NO